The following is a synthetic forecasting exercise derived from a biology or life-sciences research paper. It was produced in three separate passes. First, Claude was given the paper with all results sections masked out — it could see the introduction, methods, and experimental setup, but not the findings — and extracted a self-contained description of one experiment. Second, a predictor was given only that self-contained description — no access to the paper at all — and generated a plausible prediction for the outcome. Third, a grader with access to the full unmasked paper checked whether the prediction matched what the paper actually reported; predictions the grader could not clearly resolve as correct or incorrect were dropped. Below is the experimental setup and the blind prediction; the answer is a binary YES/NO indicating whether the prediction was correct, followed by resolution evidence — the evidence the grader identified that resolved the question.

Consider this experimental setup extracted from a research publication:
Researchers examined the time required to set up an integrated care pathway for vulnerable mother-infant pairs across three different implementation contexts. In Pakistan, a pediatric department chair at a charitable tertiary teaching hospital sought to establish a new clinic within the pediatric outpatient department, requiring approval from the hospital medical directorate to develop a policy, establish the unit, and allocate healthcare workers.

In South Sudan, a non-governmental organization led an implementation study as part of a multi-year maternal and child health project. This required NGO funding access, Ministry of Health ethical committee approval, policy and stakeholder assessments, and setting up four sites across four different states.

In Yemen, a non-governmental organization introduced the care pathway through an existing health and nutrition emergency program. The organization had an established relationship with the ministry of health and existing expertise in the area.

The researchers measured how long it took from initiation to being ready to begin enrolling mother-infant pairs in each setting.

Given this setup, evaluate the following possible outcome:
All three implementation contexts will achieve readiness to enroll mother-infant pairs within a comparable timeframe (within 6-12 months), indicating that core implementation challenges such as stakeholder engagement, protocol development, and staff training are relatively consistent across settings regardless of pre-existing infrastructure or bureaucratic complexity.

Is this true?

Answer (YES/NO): NO